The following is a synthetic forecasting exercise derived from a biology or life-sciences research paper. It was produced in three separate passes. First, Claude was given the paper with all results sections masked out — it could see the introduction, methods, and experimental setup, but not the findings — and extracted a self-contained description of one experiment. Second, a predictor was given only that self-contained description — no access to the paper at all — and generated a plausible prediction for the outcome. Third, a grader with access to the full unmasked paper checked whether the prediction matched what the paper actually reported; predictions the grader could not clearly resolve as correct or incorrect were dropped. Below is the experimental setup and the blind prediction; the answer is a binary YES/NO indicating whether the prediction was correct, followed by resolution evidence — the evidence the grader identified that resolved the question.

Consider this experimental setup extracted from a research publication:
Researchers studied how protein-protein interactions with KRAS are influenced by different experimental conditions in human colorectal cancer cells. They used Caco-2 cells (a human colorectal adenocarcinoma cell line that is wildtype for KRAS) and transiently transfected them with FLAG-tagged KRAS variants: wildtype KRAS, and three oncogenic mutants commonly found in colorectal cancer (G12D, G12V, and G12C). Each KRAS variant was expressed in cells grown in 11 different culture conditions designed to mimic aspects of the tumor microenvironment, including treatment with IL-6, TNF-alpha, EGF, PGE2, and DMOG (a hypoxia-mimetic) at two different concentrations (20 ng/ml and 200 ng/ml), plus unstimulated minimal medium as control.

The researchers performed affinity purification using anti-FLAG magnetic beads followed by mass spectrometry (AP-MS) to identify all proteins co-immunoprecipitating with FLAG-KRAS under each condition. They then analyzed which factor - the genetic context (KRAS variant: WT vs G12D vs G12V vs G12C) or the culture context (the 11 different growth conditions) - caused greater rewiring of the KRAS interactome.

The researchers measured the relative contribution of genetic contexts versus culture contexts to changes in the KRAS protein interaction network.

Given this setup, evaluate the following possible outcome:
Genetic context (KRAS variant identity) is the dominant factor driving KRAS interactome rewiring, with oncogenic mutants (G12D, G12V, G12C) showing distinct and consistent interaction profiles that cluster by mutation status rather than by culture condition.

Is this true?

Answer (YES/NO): NO